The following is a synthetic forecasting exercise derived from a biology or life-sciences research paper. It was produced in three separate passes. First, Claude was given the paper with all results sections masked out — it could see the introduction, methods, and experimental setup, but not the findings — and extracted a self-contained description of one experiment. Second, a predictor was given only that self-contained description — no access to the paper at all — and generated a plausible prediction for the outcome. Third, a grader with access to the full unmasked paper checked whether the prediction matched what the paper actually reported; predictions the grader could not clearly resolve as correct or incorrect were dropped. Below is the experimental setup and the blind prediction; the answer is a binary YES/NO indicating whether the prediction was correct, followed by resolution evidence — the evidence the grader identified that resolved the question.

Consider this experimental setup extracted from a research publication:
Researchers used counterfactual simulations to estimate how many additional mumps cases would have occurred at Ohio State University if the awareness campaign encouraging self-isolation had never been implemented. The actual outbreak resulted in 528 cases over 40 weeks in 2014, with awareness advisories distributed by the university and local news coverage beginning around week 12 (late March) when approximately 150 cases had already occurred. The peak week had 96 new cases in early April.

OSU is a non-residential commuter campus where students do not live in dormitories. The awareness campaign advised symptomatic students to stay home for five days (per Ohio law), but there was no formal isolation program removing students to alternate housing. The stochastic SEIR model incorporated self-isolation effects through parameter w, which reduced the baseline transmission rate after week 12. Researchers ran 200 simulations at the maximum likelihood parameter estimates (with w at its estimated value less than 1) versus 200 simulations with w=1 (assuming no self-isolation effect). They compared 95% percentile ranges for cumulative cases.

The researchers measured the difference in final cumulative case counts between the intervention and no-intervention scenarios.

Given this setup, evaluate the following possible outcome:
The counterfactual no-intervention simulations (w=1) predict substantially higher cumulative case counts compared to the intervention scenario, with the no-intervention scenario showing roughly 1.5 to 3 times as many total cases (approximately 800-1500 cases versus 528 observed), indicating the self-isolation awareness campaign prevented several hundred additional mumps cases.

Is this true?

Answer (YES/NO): YES